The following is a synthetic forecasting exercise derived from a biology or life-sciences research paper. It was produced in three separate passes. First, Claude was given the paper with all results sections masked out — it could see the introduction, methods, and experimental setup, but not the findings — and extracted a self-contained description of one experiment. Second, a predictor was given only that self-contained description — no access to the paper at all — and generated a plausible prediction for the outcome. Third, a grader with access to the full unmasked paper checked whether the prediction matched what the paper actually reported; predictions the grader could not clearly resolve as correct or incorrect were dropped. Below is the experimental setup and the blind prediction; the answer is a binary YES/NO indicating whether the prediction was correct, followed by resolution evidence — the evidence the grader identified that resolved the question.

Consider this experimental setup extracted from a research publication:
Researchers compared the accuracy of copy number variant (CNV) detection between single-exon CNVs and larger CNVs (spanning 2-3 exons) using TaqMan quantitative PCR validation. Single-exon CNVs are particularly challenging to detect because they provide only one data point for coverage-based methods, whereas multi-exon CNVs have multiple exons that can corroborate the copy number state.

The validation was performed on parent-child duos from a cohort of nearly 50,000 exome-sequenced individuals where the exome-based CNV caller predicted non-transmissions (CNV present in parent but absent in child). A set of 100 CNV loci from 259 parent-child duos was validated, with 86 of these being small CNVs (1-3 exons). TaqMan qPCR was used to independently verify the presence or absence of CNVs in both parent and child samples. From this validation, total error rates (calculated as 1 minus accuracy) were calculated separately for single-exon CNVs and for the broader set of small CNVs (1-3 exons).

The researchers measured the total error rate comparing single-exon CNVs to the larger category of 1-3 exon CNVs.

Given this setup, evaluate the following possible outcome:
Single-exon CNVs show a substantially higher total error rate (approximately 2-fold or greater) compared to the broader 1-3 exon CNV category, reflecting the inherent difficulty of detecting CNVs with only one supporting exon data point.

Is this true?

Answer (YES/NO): NO